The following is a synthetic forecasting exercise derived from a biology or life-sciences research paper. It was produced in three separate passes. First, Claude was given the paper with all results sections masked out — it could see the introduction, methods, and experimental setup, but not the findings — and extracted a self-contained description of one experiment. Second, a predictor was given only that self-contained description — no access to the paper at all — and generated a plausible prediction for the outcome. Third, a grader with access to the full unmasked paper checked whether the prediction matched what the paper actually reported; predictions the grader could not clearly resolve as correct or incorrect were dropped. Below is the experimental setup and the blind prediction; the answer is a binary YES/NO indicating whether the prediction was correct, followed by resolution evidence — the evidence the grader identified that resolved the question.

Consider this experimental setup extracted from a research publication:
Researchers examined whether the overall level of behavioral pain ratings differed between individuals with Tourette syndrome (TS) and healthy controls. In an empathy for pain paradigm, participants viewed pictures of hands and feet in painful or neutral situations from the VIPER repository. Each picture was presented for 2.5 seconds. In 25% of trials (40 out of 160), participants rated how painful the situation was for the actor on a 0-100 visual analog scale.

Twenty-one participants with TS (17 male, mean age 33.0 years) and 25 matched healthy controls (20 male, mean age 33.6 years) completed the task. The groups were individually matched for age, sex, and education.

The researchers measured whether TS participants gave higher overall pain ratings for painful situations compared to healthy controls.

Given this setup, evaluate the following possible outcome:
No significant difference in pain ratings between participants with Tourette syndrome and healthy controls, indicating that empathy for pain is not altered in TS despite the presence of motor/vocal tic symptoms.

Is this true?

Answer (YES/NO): YES